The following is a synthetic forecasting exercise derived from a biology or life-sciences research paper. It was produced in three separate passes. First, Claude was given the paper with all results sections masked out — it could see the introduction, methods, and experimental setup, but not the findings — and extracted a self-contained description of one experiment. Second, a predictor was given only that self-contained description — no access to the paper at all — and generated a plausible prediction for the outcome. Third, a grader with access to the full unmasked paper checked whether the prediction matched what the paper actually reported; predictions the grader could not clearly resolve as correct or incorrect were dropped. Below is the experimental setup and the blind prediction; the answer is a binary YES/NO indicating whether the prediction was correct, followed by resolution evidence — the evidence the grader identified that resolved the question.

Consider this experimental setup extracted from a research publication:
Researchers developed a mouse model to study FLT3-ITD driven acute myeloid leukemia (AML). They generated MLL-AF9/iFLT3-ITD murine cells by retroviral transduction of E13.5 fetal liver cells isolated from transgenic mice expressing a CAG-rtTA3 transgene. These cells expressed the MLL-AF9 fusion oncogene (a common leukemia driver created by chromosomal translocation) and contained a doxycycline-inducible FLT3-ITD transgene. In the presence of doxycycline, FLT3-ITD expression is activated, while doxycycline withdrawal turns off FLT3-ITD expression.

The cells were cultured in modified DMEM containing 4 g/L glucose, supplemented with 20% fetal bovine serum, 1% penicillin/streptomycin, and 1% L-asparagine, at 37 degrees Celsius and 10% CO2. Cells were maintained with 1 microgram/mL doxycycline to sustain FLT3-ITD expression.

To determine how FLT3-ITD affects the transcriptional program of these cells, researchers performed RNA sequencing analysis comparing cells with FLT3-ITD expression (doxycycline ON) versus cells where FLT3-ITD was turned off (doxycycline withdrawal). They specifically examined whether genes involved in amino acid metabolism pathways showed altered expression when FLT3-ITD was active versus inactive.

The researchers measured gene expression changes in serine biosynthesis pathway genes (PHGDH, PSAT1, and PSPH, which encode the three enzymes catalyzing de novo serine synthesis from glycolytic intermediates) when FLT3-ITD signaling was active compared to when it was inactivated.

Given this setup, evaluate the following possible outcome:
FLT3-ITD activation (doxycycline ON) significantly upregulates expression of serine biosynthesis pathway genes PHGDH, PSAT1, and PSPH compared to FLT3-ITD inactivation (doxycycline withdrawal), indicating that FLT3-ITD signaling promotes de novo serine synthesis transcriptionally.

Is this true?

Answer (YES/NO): NO